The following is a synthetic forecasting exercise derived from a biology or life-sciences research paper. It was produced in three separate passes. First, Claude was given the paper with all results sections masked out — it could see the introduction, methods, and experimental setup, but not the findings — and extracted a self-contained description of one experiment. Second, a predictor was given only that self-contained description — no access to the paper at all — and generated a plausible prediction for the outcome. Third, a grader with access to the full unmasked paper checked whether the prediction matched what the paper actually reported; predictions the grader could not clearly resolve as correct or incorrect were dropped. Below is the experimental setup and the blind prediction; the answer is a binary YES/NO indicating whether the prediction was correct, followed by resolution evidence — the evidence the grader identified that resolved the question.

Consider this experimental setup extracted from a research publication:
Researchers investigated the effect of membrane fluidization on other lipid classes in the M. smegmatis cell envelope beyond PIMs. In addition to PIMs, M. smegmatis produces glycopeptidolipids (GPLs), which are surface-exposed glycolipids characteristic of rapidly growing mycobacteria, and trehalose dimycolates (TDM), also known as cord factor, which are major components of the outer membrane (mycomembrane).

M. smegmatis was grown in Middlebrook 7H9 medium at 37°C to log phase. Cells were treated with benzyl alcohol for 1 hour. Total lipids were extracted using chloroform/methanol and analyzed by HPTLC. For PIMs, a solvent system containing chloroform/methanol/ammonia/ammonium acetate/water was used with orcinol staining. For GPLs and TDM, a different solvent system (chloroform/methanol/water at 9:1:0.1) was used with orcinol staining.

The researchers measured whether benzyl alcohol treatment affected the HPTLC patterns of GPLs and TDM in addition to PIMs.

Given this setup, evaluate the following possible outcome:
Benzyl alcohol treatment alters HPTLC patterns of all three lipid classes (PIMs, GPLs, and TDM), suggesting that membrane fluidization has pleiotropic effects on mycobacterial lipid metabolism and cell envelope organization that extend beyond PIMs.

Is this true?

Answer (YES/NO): NO